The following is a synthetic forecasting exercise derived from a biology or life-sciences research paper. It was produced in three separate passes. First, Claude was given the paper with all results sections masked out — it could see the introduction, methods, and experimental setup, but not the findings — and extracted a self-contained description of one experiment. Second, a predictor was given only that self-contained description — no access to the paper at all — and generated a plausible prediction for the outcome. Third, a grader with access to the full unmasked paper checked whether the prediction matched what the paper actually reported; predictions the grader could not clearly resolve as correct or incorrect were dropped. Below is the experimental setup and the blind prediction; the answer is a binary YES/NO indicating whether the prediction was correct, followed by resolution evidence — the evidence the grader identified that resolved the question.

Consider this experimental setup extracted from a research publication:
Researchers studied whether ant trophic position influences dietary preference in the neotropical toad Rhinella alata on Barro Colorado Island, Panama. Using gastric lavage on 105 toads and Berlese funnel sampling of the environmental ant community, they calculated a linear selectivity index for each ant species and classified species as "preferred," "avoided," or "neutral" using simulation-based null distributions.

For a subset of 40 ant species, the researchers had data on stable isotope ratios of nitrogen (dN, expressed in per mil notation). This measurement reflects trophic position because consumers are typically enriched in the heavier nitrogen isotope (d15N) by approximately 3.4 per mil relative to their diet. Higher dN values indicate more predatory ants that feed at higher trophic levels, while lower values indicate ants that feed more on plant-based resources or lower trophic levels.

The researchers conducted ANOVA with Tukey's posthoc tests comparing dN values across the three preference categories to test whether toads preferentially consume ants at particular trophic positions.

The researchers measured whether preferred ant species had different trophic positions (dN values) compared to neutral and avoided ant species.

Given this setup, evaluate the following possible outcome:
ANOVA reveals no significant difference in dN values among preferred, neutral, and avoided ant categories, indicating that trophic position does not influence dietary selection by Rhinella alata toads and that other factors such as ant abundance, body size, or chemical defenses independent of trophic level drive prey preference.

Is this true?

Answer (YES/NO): YES